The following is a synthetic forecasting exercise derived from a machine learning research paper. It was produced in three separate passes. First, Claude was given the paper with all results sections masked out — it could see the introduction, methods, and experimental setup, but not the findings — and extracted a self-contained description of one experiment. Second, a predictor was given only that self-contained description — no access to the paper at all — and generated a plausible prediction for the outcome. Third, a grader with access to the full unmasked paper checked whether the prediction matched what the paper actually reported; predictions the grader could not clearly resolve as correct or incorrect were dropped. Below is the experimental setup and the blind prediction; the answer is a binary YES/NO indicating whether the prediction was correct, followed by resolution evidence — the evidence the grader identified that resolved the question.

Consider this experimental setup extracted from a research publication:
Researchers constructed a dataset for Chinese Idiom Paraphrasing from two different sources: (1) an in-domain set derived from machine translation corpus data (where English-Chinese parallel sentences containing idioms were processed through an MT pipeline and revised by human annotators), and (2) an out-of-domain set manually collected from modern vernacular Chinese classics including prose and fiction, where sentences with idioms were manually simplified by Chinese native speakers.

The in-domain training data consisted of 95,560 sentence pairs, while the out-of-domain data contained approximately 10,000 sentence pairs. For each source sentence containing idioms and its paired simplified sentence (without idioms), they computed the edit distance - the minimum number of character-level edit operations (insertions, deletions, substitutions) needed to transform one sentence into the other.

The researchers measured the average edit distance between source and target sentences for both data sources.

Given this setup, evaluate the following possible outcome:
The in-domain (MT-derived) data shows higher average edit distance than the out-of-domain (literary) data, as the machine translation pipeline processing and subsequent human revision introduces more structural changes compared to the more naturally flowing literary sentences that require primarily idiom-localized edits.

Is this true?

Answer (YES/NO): YES